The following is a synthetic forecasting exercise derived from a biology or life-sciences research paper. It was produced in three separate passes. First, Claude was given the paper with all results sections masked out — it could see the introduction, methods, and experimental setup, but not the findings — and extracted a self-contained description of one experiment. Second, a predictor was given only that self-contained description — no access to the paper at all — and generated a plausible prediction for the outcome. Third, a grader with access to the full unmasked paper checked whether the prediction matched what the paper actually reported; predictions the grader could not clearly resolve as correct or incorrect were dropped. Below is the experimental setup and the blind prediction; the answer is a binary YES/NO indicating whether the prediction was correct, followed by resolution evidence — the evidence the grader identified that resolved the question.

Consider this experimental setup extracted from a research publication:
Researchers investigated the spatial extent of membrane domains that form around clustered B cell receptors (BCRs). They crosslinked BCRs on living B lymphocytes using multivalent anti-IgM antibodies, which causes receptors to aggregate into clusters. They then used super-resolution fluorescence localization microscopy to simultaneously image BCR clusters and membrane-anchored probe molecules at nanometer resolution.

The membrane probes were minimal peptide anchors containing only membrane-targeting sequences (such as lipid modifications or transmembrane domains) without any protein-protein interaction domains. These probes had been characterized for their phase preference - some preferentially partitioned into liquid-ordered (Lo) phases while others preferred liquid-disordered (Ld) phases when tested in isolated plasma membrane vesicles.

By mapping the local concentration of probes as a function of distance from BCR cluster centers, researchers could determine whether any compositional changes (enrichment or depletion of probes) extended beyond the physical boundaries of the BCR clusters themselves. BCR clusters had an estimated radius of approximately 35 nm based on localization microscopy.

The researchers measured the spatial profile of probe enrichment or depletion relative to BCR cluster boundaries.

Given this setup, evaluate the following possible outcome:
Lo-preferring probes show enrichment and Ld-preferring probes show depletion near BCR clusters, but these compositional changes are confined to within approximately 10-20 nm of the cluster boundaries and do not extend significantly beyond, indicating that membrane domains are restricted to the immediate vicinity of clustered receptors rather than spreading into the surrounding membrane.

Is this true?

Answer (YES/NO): NO